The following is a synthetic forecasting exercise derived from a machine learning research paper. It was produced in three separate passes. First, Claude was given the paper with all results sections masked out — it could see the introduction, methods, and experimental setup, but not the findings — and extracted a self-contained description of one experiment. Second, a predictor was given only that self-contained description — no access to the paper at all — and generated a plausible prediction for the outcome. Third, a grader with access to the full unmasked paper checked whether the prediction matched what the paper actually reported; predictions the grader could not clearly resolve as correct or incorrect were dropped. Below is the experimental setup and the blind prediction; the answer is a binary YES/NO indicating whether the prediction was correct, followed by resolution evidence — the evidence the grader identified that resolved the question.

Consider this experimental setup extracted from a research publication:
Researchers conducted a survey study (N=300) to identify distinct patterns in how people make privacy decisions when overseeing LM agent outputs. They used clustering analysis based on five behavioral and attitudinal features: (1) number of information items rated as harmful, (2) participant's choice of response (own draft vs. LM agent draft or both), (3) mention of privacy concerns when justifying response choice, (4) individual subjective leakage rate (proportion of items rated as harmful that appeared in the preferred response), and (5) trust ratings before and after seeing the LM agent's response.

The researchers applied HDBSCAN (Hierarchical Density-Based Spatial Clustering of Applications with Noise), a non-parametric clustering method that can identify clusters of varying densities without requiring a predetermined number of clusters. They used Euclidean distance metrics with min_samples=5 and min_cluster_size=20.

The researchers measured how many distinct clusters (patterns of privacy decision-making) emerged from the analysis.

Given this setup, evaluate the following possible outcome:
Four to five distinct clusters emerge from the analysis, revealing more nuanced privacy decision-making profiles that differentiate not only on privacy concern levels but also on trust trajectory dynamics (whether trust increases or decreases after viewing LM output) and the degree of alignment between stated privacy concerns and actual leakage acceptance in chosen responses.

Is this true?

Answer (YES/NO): NO